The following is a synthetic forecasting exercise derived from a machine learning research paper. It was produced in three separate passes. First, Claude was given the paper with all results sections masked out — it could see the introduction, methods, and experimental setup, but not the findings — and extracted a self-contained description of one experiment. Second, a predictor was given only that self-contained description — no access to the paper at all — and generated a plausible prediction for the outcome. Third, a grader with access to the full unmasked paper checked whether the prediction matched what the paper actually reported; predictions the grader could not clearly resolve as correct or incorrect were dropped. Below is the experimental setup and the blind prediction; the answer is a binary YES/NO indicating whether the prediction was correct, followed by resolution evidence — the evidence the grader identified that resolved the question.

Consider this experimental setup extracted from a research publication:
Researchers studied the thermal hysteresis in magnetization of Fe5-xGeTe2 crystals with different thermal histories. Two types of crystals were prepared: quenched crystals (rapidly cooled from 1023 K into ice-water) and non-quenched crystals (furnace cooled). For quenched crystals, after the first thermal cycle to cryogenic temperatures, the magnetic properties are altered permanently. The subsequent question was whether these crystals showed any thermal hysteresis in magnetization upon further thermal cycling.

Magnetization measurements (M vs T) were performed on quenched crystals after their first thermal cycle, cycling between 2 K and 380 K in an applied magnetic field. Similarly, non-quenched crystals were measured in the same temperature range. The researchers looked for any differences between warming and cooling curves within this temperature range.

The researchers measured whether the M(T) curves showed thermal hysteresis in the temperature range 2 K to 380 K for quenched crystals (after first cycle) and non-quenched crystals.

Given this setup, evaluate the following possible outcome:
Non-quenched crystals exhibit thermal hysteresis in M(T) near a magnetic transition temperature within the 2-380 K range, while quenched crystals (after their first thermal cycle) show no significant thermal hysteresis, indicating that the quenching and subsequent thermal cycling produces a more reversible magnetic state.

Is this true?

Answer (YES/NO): NO